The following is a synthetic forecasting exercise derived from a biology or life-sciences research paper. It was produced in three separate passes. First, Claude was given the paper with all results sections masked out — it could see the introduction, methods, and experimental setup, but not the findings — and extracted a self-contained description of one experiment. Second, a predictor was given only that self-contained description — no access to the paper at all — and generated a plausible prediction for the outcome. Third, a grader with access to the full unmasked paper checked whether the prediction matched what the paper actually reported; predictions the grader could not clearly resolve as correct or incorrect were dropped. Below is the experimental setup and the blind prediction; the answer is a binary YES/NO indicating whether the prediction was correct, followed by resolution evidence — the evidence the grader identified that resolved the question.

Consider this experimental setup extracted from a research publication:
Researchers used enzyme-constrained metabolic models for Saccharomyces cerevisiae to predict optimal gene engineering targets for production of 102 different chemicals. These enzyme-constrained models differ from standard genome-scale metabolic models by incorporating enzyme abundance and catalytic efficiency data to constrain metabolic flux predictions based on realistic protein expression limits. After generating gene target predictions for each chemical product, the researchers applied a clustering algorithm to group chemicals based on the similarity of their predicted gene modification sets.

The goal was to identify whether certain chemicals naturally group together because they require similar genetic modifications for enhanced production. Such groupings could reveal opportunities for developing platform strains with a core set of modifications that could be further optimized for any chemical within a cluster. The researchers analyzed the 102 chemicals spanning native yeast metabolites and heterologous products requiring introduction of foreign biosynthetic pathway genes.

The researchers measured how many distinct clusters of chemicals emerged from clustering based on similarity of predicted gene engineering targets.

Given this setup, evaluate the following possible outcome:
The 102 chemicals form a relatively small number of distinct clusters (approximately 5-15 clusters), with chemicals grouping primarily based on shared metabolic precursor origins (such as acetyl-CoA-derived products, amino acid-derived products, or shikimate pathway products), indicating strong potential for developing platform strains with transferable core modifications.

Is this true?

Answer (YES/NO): NO